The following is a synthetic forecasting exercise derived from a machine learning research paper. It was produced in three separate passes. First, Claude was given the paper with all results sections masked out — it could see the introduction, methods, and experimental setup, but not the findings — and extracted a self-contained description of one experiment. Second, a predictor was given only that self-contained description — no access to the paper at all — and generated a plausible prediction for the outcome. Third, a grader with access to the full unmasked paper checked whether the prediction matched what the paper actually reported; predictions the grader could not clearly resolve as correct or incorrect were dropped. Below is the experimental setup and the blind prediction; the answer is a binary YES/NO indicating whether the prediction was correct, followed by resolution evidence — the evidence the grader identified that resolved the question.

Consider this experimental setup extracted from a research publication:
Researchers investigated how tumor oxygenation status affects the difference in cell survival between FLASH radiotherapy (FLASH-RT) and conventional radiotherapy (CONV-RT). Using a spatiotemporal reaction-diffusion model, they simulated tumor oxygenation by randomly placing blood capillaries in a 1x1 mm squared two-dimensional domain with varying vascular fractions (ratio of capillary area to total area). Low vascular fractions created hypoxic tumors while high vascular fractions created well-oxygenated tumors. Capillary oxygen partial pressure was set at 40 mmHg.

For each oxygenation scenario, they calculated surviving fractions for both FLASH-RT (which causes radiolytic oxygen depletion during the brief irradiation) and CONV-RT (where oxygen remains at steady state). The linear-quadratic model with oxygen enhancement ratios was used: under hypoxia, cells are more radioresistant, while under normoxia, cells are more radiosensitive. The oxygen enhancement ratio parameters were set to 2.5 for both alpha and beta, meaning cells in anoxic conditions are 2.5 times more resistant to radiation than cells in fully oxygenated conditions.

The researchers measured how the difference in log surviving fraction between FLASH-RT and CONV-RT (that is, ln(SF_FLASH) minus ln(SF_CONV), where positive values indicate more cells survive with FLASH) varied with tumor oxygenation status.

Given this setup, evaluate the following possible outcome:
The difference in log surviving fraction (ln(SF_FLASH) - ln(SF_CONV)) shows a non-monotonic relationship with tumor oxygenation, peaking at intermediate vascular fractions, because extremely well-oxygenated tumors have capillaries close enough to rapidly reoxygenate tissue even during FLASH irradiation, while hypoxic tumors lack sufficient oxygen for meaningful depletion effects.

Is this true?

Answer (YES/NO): YES